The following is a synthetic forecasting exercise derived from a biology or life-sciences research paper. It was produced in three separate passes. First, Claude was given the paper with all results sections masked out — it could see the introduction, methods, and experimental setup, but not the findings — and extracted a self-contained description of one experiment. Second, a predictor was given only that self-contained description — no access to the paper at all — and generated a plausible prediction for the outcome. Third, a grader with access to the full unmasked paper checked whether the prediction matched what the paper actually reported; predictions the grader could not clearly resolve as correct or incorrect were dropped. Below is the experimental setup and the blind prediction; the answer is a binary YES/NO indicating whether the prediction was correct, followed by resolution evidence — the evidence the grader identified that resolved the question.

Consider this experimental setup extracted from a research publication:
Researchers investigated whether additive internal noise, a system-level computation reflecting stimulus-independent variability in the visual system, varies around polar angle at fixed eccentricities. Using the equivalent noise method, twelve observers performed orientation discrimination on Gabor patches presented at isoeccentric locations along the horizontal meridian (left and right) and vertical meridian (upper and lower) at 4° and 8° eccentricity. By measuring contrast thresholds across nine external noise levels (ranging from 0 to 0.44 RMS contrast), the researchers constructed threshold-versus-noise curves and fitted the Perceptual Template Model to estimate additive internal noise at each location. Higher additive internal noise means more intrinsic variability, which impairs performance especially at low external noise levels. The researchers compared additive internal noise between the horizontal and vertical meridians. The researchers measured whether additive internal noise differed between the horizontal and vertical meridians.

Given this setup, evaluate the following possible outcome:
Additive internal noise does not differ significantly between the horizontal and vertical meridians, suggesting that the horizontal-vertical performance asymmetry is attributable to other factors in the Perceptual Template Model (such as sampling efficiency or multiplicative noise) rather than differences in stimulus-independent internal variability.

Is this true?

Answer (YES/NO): YES